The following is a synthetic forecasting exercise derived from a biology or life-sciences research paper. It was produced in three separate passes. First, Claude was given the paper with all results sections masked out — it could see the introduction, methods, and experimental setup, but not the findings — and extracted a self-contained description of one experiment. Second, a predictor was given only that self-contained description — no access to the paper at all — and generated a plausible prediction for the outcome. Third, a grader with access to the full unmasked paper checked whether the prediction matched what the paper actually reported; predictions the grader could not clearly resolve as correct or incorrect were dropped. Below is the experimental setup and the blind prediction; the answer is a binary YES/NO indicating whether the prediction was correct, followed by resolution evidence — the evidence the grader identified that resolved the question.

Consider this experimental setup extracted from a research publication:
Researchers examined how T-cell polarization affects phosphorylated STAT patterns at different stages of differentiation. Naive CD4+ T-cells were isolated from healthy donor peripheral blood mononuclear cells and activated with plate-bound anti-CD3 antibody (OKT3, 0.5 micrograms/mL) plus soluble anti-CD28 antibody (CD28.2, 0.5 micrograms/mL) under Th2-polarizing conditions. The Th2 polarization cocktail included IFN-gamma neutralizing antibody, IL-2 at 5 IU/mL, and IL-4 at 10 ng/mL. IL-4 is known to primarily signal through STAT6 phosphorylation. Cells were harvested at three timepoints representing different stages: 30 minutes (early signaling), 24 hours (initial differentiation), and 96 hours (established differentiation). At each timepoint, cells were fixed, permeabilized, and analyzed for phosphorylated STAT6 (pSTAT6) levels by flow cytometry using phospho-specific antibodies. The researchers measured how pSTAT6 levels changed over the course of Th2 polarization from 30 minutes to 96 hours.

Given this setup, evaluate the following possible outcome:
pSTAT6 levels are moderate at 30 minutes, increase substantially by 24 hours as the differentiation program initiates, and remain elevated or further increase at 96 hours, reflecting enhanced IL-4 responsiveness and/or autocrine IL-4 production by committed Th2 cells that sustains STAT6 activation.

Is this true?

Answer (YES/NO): NO